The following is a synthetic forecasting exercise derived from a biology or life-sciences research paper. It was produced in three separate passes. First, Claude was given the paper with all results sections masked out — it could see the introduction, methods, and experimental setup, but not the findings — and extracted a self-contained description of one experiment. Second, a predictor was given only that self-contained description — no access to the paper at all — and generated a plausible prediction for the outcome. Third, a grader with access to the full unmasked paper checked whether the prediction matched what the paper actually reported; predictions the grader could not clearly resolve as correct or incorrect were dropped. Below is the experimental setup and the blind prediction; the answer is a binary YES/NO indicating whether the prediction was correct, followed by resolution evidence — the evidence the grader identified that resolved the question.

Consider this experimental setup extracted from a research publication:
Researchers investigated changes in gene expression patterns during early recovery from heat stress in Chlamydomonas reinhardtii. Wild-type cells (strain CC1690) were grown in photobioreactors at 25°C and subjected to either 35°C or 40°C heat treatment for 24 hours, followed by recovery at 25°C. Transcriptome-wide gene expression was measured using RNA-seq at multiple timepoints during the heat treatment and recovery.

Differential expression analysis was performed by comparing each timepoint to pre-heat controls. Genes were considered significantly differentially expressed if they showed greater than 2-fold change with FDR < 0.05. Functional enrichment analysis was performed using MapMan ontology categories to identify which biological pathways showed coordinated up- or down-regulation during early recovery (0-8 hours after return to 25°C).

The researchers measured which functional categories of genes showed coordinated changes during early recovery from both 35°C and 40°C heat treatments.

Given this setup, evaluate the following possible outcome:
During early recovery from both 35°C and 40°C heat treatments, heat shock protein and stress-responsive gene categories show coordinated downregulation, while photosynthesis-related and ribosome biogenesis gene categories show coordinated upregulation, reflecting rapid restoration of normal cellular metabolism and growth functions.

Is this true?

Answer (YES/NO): NO